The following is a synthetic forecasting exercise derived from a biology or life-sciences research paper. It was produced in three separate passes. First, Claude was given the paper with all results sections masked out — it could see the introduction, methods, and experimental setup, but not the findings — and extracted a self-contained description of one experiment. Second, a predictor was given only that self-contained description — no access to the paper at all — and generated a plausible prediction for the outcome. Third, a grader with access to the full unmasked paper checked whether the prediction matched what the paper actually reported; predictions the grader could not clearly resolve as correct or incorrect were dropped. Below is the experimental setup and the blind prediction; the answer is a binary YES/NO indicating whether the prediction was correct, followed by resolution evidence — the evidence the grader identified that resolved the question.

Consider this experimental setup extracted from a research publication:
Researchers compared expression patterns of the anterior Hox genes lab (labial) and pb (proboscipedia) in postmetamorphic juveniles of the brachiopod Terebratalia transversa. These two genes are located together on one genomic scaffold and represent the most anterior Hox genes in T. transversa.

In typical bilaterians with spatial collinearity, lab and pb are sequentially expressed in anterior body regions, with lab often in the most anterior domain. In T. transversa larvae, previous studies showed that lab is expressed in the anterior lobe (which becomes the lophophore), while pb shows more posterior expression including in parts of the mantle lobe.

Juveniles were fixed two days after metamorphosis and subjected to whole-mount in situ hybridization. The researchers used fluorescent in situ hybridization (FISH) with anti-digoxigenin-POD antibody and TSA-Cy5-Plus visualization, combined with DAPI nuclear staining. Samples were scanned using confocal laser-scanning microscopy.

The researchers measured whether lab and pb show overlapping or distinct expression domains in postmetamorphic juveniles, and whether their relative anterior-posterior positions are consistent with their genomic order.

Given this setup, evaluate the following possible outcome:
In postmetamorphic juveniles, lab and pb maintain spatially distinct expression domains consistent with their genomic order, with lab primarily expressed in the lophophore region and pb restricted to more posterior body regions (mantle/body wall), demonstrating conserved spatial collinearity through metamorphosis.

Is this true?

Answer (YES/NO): NO